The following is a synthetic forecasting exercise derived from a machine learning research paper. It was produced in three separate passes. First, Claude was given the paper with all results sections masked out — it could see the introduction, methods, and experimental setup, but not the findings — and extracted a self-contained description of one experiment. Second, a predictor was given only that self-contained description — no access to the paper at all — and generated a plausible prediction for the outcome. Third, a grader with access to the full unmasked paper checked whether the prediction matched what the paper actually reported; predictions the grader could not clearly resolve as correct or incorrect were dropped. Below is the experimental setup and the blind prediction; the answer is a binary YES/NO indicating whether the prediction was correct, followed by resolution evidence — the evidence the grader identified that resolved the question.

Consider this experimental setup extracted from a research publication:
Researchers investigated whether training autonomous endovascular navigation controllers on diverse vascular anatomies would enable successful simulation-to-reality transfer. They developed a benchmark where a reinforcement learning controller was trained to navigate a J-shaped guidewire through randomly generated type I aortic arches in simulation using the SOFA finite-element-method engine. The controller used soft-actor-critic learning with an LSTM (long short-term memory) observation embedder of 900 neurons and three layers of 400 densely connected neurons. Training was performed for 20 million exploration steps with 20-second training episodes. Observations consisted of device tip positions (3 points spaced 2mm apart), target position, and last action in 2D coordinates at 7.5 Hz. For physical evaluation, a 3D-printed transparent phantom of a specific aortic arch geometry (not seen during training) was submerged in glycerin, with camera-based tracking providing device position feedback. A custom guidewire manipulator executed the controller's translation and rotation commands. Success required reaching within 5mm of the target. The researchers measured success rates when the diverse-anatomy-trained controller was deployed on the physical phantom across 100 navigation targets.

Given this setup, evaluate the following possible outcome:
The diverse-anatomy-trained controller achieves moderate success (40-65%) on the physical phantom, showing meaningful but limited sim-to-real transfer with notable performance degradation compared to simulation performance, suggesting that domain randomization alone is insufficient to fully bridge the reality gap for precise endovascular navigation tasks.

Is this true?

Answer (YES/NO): NO